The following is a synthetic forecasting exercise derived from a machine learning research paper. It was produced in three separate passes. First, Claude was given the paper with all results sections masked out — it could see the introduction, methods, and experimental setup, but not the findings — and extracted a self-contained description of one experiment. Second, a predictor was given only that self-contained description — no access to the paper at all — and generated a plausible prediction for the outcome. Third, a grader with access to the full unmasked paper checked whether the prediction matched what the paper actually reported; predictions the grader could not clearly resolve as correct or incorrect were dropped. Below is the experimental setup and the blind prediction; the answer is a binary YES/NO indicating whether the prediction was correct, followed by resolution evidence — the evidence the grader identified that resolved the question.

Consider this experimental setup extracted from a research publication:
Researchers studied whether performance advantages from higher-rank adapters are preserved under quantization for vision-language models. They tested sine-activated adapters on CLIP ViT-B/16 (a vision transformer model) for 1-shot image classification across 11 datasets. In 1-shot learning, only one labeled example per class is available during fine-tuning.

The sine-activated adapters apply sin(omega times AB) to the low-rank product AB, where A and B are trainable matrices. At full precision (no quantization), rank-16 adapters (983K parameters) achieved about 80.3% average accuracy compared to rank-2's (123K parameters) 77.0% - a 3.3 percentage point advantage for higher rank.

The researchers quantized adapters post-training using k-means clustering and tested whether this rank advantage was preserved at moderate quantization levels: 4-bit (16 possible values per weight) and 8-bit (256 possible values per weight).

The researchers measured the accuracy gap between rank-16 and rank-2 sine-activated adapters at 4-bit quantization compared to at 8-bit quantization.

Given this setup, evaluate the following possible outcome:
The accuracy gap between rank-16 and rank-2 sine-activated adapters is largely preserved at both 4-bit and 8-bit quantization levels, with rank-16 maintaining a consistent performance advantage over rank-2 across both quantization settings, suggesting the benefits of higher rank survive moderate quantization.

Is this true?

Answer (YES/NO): YES